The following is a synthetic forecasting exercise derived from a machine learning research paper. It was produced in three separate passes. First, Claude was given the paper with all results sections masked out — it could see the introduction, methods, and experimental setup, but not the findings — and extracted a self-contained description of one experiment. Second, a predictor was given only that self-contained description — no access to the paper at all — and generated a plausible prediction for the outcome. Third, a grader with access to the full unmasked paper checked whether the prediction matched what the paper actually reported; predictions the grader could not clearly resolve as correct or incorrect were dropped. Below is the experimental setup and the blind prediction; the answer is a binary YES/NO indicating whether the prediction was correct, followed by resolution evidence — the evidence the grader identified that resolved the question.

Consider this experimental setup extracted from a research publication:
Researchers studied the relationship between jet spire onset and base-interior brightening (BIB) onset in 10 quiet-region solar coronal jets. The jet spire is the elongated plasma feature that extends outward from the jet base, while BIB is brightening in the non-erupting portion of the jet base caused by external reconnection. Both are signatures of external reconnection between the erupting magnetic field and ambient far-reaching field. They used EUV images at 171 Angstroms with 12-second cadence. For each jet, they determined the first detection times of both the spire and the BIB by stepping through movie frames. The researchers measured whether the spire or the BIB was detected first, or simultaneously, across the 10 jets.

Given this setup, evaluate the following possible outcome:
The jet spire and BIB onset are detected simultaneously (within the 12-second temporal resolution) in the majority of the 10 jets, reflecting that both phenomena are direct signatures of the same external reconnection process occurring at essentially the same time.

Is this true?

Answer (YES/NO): NO